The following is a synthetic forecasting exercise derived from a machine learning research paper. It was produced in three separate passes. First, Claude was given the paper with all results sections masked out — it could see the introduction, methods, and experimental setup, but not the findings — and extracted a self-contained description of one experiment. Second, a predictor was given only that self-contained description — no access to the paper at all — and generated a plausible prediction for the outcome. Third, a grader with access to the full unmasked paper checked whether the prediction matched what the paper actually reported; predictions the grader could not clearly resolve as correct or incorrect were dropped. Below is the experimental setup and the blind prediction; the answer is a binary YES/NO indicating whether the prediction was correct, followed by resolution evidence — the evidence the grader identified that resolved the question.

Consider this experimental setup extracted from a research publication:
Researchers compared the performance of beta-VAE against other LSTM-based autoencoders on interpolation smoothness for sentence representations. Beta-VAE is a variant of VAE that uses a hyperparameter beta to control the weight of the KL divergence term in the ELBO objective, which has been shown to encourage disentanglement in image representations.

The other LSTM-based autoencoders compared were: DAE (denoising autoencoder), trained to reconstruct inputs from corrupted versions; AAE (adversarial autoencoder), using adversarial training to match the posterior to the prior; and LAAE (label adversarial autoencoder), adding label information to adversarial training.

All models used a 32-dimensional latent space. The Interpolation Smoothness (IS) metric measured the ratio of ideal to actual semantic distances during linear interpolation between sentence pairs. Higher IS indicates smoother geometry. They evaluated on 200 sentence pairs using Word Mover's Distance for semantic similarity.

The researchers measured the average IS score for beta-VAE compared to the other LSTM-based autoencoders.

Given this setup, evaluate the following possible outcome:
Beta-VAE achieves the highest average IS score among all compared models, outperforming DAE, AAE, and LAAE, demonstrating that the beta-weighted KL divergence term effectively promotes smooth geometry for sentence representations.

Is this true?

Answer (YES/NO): YES